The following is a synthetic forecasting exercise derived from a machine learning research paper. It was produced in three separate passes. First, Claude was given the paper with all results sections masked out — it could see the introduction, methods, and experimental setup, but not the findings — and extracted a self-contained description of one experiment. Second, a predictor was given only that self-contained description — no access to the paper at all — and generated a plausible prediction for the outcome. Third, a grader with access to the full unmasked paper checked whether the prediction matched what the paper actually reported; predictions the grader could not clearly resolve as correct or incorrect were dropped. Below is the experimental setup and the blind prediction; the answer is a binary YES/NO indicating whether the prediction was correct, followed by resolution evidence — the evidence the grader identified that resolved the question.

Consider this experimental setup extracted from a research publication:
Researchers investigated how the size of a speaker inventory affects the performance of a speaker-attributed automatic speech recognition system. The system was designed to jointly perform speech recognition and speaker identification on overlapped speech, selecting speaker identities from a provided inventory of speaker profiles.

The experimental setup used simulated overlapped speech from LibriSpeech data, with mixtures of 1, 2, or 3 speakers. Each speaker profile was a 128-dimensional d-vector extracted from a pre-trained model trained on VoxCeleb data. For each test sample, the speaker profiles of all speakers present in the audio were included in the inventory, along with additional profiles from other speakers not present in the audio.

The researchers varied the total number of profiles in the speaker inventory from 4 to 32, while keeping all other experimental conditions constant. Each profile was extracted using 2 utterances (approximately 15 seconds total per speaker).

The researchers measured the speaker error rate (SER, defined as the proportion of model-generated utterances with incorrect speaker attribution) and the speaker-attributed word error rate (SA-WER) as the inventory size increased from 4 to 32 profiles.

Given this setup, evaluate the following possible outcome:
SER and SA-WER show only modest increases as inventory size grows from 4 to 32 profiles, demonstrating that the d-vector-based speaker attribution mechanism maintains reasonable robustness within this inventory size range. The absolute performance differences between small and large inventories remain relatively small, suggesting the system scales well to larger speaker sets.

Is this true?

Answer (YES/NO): YES